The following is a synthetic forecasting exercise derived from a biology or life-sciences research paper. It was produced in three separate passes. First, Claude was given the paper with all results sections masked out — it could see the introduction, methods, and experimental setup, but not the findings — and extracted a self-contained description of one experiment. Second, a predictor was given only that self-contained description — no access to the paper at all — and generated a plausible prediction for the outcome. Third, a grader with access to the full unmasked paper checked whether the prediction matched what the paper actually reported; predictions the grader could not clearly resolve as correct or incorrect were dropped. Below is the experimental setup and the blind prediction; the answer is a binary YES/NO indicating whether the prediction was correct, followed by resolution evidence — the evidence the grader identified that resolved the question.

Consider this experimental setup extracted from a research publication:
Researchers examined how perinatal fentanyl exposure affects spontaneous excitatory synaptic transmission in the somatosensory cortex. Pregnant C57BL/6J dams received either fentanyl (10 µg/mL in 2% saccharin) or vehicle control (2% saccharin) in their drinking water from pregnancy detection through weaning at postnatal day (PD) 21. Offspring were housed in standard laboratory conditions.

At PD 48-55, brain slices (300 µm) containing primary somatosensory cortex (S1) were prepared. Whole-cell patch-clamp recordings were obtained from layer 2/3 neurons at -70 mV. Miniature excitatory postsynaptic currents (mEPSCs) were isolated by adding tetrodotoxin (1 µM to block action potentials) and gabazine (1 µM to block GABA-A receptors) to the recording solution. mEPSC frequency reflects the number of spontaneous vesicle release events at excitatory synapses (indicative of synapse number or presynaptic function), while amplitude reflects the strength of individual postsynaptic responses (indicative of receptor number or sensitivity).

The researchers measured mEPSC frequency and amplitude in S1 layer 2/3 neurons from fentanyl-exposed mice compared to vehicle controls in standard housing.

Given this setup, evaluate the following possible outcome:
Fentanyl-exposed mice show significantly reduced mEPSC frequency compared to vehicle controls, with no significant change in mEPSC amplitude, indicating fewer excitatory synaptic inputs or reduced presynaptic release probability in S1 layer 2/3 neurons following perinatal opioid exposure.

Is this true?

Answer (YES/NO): NO